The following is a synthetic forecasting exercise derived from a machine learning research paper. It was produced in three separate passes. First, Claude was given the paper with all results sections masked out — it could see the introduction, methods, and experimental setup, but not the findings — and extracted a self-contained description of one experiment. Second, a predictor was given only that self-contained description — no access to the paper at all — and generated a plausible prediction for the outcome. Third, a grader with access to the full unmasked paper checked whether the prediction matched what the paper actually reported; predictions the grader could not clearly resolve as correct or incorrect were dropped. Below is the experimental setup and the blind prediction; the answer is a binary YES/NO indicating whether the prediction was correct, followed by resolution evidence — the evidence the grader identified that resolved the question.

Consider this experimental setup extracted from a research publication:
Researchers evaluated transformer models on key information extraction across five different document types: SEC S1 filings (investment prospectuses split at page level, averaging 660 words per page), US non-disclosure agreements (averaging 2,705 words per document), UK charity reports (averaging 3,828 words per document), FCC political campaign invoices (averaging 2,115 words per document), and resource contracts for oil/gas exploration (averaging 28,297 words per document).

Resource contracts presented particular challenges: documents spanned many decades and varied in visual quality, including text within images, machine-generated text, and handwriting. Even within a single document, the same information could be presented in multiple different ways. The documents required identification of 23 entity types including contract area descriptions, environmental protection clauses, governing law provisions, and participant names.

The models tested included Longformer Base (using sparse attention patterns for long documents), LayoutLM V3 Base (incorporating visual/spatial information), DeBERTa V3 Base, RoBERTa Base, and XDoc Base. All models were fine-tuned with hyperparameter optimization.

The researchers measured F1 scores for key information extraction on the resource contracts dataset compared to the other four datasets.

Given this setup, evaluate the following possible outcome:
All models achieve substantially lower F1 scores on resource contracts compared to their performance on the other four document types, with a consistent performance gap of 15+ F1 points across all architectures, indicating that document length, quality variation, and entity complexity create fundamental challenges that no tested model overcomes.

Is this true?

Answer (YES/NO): NO